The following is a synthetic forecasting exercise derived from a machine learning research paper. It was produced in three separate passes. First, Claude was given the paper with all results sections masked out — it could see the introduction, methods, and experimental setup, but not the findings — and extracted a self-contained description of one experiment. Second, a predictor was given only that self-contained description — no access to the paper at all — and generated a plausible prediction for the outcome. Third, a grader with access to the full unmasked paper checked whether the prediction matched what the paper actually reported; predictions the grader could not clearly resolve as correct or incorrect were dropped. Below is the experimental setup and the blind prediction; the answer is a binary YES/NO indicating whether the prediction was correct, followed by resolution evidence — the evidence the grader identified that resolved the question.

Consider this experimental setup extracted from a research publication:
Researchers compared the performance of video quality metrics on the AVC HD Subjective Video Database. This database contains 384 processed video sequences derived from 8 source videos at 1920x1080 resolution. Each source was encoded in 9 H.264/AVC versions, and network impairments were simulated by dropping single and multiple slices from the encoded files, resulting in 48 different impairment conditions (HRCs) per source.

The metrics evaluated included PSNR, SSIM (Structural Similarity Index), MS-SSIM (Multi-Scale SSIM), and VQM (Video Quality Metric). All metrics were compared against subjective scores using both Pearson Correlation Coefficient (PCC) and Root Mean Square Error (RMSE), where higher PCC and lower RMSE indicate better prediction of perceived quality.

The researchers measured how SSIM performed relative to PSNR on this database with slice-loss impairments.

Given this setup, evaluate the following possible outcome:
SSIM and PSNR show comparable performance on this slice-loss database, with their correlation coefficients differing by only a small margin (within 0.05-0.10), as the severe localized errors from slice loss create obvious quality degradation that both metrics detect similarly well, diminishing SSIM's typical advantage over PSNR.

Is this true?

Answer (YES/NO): NO